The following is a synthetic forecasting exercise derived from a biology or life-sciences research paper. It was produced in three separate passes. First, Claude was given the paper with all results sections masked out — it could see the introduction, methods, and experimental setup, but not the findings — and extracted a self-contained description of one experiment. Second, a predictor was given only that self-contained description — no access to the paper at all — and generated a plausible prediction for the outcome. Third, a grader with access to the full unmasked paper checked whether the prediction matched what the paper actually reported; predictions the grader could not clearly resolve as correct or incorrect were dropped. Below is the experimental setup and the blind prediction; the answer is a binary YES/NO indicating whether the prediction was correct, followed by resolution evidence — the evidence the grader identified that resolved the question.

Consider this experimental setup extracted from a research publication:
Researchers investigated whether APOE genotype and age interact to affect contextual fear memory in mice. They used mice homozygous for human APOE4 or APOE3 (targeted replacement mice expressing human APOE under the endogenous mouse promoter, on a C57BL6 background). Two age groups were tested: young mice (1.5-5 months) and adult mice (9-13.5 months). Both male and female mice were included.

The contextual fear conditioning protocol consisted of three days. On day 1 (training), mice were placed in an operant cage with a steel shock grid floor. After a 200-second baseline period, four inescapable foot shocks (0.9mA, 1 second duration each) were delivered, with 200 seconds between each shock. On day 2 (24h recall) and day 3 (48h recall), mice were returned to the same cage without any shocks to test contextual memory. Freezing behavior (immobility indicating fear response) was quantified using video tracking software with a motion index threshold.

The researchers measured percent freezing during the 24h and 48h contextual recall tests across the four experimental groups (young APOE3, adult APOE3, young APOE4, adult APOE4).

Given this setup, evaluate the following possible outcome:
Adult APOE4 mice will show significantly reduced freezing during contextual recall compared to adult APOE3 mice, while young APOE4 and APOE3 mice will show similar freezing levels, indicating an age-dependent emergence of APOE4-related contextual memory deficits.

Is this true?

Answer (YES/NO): NO